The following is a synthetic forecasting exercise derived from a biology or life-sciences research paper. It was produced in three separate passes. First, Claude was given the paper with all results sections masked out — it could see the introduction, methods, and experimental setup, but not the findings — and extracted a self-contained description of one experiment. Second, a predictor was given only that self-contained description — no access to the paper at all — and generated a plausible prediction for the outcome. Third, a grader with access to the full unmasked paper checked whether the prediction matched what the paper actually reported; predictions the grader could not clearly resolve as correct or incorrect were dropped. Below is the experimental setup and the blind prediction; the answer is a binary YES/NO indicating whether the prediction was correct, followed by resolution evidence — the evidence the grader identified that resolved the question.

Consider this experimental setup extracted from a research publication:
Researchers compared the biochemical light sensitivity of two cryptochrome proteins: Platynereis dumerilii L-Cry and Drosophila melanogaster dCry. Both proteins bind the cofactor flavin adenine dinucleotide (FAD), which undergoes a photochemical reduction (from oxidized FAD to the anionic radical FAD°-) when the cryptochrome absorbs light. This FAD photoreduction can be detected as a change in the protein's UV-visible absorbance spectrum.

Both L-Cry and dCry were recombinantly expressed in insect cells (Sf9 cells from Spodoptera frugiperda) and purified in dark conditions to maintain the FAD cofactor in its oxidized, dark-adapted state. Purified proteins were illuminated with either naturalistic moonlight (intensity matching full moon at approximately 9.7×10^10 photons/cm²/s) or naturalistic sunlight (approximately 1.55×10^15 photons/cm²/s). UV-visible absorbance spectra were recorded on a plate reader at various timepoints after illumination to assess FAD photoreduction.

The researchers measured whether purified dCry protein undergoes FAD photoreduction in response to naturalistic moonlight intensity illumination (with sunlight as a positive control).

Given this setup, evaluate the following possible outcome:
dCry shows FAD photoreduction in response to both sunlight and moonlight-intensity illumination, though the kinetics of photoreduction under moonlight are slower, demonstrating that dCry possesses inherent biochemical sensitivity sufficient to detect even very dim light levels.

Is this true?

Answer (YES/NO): NO